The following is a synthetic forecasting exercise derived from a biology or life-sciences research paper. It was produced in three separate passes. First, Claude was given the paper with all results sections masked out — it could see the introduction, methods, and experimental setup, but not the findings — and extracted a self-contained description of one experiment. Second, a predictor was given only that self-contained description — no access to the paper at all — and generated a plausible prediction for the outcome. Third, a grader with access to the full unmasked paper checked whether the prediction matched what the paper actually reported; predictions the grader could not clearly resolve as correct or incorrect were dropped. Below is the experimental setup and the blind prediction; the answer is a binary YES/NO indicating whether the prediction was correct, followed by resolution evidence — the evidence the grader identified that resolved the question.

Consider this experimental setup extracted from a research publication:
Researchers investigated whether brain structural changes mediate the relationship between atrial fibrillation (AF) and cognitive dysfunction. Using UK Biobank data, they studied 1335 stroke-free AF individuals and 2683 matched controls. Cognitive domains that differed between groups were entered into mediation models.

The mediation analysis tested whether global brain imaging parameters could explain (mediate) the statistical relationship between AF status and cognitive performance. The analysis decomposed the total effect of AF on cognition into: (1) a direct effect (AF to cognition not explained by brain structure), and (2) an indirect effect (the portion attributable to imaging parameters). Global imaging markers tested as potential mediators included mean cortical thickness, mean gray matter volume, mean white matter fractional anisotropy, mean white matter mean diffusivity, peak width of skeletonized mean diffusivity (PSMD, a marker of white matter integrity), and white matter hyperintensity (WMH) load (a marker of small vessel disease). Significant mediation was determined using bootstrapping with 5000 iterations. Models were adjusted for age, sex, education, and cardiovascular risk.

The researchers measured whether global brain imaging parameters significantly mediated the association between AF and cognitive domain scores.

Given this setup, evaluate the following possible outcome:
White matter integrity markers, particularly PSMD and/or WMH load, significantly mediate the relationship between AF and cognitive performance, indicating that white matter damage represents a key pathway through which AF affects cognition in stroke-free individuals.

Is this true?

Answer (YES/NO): YES